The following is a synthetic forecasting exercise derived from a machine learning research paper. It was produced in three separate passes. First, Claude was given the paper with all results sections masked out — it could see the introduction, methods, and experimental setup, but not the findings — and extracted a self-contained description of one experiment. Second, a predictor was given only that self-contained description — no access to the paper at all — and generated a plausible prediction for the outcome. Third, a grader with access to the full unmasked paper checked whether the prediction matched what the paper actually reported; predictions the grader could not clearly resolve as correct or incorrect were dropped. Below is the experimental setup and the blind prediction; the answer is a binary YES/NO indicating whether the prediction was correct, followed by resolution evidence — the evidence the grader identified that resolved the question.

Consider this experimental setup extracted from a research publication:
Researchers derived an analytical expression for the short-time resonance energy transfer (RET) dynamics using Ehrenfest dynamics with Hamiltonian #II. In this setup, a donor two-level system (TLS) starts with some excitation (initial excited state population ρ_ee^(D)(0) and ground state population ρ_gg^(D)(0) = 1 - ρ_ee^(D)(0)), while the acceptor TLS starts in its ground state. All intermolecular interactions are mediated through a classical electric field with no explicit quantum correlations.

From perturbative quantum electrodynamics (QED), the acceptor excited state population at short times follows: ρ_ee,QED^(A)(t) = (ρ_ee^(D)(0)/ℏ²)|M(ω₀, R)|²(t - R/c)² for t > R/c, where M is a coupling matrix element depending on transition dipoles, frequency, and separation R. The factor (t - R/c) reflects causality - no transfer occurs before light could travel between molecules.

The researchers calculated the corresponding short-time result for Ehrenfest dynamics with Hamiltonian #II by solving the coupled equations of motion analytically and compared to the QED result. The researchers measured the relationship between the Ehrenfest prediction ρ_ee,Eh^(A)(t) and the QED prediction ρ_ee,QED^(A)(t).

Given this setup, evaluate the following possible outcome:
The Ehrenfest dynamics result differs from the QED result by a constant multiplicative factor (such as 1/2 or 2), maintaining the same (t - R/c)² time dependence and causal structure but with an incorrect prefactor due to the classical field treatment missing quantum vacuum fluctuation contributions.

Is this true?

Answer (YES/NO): YES